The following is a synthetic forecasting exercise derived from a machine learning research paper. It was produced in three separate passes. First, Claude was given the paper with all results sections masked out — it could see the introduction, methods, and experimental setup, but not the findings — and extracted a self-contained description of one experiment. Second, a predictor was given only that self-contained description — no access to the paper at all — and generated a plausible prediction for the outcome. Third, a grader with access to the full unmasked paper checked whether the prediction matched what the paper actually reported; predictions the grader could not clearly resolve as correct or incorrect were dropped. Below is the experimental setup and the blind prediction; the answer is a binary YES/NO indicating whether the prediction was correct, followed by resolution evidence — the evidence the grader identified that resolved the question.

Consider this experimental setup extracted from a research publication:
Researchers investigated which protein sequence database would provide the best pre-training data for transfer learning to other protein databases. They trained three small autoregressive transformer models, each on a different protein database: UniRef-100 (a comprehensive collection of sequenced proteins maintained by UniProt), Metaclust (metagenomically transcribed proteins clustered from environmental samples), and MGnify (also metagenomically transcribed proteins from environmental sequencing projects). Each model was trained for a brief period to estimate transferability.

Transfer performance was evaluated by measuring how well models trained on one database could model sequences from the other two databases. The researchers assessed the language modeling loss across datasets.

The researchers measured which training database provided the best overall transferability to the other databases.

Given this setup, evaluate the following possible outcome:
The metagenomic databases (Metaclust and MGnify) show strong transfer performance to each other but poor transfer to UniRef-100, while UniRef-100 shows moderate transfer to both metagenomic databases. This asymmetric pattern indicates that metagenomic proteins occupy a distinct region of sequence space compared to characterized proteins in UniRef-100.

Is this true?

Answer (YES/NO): NO